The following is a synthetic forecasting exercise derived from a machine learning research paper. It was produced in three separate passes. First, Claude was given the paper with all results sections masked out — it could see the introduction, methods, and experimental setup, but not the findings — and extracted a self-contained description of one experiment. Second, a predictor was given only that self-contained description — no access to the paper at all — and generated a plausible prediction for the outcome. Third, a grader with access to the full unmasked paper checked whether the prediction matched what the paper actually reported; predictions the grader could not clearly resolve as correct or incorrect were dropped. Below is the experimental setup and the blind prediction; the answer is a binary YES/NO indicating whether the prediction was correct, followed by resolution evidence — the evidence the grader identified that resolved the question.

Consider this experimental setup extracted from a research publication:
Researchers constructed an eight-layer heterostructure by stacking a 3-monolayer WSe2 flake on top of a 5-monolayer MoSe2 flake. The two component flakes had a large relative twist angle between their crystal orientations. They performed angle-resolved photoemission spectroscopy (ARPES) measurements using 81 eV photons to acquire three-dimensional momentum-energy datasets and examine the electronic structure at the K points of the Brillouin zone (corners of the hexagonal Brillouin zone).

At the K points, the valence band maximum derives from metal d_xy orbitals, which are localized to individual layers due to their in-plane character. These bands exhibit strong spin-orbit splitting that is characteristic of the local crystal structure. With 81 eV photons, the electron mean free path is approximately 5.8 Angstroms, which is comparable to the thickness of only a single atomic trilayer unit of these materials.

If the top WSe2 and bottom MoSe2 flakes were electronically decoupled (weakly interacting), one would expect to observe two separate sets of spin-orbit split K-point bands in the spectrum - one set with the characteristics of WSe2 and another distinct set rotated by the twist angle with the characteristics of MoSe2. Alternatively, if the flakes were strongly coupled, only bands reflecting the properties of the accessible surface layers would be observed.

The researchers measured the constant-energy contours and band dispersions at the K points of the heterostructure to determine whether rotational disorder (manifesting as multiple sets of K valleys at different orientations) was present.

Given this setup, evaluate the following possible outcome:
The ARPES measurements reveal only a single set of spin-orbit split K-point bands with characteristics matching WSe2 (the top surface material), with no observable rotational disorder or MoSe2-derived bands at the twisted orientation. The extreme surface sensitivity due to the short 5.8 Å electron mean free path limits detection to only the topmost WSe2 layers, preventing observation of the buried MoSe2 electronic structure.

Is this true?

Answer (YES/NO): NO